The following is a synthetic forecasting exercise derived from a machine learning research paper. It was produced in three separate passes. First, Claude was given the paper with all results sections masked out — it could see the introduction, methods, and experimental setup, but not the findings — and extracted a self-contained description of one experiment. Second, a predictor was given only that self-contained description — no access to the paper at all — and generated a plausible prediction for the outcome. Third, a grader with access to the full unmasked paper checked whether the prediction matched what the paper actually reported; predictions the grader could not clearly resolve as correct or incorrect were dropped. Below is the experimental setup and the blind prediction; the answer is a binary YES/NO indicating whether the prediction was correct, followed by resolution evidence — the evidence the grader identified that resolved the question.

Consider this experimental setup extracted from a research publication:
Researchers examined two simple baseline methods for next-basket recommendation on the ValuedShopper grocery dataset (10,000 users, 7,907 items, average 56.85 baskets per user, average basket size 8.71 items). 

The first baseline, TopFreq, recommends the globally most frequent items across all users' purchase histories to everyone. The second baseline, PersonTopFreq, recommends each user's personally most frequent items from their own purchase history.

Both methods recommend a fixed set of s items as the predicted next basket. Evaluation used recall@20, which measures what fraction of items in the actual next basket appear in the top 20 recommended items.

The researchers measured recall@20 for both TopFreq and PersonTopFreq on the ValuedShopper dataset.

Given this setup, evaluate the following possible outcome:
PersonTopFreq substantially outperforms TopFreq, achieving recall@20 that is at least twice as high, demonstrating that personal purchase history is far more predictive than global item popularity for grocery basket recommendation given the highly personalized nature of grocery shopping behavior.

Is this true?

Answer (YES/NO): YES